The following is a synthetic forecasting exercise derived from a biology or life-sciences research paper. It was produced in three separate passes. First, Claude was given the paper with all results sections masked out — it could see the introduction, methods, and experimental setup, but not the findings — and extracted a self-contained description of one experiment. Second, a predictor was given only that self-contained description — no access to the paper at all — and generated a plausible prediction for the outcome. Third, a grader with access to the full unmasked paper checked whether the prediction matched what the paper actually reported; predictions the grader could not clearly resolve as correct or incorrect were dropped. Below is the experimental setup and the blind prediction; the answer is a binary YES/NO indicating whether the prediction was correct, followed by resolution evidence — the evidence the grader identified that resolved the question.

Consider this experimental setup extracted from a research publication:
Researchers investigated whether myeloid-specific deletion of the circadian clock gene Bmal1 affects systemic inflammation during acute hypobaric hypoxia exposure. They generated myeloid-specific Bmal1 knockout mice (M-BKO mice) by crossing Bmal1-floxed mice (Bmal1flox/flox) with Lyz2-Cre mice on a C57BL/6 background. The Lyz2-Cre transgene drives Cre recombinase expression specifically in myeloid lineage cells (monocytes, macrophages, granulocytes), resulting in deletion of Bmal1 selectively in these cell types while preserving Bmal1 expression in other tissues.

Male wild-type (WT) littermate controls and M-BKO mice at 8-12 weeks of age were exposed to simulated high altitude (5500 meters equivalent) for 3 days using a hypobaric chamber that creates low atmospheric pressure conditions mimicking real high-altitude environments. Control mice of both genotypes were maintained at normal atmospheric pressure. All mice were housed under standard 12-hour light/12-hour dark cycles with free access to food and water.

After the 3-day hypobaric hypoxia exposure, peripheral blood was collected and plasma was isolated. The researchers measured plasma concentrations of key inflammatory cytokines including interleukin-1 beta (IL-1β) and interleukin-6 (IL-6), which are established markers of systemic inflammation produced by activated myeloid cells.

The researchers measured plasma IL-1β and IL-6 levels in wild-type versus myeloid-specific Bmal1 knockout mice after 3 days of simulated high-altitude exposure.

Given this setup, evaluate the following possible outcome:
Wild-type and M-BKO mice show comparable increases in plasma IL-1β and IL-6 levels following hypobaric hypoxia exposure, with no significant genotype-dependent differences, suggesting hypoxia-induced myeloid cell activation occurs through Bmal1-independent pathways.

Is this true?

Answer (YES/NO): NO